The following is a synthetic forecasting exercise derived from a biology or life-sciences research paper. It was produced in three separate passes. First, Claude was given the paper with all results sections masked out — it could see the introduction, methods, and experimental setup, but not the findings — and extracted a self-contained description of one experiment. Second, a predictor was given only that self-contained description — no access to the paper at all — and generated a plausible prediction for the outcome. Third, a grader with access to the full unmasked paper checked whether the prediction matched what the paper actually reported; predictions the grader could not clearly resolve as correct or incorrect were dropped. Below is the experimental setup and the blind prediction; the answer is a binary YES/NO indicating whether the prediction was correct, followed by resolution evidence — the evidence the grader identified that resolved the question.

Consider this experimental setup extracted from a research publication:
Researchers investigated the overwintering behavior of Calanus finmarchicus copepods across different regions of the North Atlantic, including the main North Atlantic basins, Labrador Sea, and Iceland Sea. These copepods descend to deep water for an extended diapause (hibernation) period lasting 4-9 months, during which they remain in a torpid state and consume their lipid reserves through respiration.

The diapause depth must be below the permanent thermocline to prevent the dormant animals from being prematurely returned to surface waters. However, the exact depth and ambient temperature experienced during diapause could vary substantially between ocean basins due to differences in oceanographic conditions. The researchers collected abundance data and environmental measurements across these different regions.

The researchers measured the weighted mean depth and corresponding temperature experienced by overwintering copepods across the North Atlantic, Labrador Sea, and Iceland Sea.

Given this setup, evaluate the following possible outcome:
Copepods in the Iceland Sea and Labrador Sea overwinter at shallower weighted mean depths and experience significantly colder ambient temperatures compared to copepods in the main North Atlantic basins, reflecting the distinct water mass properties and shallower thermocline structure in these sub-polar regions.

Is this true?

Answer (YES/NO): NO